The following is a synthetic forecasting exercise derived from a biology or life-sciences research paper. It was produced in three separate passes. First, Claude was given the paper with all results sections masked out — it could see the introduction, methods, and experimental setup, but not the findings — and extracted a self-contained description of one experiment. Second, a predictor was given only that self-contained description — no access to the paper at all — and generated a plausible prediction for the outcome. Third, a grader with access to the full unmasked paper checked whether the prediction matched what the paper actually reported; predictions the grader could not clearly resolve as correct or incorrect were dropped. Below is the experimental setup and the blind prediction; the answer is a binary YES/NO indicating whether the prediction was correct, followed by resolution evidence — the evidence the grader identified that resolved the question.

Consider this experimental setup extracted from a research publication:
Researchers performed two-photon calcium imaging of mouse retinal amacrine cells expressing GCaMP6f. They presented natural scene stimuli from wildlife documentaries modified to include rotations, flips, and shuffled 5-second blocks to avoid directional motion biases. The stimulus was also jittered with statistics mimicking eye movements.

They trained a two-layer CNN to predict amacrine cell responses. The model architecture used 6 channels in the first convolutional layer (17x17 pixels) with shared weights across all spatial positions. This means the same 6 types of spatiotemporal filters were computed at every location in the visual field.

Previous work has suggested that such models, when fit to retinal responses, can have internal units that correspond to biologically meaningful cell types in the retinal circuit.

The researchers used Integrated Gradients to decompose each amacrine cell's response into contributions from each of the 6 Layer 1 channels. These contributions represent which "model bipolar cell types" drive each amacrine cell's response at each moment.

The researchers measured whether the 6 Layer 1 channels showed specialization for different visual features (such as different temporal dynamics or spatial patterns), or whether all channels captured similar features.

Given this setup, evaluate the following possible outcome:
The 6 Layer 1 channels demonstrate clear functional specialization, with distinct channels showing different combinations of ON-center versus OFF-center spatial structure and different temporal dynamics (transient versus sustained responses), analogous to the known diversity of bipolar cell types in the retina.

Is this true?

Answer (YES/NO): YES